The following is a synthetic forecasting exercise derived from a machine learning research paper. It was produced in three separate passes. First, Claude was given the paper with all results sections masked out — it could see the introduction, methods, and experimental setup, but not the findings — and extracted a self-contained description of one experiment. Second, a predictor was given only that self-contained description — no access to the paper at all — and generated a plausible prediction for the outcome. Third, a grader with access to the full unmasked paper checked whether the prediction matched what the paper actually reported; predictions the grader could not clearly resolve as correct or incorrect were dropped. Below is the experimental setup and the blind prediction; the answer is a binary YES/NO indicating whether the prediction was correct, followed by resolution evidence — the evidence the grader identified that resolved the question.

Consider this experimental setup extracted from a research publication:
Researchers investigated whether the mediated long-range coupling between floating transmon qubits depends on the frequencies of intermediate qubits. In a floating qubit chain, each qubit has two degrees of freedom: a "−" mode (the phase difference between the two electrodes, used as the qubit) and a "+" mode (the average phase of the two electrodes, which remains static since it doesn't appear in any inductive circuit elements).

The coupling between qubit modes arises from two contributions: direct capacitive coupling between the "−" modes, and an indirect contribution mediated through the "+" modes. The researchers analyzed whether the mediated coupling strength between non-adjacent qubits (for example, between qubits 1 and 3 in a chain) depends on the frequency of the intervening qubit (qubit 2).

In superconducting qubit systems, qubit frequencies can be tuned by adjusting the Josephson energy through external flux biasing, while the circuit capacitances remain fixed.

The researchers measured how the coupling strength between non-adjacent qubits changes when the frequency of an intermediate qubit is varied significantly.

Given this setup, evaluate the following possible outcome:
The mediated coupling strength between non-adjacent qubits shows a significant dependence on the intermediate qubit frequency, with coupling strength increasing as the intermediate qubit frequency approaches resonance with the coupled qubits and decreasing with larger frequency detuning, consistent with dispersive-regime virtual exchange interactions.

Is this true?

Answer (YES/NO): NO